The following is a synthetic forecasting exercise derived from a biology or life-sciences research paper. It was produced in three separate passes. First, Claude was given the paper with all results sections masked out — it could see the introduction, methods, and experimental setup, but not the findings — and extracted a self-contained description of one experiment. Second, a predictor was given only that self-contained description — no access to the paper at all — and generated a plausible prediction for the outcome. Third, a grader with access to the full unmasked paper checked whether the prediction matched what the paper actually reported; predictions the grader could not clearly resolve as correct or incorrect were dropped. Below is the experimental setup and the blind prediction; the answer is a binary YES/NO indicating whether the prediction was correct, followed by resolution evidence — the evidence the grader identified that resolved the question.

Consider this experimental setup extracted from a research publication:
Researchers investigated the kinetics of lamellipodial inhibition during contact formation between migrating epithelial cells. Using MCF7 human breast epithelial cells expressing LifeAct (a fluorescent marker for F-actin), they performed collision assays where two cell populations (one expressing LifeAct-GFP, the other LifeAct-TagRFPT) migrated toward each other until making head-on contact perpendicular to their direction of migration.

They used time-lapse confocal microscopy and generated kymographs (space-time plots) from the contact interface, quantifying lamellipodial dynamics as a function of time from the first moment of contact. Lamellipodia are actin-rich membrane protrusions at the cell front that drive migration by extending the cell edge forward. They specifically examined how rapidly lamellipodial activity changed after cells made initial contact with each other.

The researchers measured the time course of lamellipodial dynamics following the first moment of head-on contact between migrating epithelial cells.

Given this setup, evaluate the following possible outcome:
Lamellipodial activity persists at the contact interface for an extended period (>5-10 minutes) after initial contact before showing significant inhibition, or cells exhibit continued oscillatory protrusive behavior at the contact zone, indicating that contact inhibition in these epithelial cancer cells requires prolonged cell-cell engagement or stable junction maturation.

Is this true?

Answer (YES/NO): NO